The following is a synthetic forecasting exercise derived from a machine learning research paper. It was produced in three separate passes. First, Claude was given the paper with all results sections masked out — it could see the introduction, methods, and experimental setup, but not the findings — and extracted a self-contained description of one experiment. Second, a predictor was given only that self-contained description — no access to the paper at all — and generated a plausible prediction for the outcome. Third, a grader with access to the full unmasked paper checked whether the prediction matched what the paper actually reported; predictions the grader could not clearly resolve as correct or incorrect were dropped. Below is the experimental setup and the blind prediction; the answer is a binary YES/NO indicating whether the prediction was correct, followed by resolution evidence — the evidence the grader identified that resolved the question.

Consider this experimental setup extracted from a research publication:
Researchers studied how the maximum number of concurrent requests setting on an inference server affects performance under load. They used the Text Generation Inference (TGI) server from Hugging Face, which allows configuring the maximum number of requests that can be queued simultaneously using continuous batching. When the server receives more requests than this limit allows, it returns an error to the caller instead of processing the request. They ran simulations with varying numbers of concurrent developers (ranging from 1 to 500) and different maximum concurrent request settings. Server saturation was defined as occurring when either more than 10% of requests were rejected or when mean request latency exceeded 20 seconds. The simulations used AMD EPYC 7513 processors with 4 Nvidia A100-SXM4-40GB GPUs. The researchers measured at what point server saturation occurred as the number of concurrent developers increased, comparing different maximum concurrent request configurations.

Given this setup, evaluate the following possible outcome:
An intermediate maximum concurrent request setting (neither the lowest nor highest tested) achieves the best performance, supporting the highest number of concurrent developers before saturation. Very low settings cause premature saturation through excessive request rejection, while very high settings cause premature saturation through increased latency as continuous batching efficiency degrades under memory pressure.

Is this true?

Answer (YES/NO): NO